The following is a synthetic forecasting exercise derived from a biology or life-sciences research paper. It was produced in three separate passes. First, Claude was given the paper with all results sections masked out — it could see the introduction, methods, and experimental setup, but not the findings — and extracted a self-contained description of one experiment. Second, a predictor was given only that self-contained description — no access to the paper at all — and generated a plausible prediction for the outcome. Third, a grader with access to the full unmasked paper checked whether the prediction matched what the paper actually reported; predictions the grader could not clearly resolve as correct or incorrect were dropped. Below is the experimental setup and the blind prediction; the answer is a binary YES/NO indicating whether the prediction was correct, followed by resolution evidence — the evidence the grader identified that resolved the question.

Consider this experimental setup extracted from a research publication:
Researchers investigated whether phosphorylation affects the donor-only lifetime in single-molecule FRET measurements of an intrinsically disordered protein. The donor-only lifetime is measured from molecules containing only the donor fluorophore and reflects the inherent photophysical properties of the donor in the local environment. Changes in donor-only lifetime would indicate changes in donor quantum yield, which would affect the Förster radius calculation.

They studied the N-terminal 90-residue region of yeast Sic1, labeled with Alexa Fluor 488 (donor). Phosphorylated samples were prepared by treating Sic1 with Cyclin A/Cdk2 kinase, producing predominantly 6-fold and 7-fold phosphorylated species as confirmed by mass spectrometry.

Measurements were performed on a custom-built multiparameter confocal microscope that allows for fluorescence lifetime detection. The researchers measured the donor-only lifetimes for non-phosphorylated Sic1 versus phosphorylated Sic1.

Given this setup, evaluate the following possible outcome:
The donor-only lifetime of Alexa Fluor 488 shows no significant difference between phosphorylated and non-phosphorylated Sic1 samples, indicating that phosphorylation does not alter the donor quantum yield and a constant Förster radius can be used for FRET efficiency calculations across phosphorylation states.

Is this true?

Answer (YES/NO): YES